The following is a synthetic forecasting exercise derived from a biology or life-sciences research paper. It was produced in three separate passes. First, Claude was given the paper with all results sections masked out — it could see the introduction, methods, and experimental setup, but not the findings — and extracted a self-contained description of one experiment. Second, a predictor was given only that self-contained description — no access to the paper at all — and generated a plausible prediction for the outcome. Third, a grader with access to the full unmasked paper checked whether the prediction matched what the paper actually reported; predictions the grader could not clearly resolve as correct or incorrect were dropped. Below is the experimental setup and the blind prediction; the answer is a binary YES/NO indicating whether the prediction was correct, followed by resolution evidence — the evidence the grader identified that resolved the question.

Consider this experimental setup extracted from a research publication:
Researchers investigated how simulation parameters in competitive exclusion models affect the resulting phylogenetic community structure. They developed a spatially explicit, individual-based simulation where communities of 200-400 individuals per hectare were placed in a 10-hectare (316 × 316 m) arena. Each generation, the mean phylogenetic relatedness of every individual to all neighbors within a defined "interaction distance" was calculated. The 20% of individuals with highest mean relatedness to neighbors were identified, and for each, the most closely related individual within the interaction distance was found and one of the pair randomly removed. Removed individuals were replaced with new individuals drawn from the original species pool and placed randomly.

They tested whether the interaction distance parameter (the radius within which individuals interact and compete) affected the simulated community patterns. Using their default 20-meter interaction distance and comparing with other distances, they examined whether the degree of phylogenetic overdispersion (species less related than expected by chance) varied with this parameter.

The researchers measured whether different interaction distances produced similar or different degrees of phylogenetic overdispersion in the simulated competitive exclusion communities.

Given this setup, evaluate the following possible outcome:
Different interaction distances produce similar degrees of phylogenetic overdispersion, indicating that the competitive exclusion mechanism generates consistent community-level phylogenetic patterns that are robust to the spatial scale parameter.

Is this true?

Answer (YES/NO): YES